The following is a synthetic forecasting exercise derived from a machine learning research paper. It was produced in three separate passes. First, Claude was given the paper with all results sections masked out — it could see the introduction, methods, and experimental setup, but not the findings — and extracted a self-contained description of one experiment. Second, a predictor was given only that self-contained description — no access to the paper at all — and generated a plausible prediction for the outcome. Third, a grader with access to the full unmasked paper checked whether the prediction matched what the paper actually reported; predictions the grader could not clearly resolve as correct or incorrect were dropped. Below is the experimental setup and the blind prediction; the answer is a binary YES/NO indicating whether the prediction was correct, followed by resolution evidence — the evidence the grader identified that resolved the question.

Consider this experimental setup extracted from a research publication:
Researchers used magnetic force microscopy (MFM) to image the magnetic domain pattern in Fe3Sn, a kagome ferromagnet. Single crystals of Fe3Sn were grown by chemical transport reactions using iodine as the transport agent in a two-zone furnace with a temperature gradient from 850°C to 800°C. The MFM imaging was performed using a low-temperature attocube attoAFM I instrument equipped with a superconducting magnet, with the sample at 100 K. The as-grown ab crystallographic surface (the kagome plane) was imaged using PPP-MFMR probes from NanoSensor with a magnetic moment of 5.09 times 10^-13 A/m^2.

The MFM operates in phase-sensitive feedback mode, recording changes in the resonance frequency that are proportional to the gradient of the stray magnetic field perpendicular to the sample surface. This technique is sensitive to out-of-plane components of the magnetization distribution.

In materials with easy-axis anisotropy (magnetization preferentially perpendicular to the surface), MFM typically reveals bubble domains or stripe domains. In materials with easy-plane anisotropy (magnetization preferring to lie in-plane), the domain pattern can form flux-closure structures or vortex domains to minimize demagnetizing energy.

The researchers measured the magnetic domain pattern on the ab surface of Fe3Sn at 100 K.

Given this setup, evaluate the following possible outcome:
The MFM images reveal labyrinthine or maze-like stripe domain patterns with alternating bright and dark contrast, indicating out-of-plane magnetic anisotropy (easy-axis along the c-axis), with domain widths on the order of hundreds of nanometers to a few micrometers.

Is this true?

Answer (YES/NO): NO